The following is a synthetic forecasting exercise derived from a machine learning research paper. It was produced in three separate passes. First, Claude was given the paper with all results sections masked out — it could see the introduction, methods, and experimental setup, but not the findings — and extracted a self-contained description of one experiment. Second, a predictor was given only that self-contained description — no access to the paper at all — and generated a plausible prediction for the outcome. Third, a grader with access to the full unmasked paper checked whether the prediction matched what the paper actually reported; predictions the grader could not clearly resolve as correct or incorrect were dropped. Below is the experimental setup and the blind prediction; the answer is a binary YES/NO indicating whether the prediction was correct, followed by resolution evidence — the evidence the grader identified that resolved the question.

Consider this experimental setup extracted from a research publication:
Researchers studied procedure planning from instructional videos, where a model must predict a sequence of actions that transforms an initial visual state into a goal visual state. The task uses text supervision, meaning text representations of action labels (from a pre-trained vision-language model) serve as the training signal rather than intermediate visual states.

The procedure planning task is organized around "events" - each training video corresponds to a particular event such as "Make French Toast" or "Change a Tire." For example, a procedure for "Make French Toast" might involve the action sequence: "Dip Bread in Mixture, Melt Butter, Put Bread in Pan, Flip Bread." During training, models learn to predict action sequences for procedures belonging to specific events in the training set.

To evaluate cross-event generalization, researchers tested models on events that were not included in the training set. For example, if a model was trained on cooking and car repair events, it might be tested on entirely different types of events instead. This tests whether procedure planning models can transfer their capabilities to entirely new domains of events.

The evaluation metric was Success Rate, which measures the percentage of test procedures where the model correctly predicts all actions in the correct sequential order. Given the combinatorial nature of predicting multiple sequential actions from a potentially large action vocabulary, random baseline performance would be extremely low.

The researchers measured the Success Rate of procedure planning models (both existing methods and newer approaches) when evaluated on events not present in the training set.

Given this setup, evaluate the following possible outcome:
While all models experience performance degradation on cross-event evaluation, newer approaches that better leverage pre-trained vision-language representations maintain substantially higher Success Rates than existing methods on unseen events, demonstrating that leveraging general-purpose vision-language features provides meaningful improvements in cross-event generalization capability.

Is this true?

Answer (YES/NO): NO